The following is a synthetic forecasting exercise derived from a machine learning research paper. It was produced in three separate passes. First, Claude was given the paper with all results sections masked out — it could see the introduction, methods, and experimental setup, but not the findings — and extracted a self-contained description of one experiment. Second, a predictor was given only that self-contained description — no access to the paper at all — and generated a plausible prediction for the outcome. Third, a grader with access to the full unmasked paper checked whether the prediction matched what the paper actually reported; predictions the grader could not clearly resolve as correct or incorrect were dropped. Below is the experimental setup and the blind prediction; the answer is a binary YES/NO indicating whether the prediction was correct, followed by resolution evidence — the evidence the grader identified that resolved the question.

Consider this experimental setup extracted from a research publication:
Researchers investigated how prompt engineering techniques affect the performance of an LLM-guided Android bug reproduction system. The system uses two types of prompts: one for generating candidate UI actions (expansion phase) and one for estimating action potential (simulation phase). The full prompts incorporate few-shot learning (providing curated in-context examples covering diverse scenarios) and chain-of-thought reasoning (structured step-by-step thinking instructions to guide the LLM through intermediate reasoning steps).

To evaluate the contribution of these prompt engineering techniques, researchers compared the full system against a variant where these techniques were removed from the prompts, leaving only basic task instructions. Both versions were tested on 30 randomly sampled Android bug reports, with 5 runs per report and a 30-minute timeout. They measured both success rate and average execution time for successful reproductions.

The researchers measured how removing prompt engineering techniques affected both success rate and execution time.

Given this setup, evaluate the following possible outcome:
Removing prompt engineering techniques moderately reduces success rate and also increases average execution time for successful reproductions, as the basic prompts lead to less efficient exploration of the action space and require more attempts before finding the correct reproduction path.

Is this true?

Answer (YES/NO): NO